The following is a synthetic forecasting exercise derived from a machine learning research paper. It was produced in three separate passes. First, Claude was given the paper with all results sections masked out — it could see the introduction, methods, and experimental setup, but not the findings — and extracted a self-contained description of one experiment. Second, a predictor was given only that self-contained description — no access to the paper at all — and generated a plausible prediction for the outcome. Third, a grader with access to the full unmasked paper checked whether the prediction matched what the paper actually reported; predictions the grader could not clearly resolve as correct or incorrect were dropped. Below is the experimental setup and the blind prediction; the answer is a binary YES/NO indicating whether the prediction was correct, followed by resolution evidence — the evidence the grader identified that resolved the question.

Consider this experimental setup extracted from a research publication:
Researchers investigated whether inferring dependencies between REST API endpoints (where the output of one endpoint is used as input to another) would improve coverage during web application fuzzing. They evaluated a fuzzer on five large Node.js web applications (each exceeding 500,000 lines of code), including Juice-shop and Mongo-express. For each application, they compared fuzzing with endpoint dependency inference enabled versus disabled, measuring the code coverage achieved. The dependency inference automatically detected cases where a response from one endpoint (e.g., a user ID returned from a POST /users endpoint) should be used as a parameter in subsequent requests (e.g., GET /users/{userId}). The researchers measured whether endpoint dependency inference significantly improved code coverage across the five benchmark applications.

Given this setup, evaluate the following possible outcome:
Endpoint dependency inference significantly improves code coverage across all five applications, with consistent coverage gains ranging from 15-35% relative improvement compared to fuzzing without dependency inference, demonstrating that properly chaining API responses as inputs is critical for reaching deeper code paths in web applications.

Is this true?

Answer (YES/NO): NO